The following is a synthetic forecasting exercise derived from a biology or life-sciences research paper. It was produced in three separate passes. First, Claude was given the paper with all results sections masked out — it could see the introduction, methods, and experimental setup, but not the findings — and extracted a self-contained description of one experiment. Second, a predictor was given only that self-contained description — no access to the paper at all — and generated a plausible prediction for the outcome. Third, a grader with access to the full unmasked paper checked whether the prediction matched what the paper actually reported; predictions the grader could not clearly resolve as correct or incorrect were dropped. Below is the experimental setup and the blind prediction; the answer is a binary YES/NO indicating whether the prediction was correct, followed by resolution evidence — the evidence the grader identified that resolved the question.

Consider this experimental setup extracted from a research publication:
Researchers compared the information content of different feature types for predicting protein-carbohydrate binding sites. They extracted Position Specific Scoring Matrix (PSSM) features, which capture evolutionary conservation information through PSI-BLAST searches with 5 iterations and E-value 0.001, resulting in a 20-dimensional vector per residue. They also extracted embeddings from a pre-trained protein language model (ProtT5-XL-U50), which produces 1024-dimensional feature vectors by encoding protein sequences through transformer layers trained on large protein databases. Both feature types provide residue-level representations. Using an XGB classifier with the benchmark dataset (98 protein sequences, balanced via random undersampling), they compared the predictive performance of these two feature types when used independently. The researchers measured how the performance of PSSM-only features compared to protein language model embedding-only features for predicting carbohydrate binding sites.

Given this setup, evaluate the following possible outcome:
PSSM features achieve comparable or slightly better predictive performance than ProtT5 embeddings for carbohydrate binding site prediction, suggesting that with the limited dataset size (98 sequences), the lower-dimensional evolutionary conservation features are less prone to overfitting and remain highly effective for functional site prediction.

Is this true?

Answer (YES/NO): NO